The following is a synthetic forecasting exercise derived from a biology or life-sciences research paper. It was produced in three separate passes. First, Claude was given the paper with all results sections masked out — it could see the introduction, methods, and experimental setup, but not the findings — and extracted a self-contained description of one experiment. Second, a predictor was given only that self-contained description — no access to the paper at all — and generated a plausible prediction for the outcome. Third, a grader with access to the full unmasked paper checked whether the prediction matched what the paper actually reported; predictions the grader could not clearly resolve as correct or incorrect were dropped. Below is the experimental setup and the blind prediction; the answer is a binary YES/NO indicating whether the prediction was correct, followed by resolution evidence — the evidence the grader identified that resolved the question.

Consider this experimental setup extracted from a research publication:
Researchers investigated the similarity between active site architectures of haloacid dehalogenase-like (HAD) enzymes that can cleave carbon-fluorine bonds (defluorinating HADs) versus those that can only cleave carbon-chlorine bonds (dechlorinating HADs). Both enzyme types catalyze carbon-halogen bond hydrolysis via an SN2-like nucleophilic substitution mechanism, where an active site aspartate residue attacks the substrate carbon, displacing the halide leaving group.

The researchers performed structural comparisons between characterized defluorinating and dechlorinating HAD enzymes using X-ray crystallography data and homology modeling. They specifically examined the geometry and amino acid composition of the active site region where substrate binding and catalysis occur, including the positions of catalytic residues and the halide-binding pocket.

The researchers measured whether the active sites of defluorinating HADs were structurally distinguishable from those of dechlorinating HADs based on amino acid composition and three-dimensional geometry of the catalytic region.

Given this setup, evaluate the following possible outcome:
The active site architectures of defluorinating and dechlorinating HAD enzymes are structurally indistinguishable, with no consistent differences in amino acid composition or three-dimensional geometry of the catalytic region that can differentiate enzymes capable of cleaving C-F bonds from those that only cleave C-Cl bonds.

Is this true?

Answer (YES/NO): YES